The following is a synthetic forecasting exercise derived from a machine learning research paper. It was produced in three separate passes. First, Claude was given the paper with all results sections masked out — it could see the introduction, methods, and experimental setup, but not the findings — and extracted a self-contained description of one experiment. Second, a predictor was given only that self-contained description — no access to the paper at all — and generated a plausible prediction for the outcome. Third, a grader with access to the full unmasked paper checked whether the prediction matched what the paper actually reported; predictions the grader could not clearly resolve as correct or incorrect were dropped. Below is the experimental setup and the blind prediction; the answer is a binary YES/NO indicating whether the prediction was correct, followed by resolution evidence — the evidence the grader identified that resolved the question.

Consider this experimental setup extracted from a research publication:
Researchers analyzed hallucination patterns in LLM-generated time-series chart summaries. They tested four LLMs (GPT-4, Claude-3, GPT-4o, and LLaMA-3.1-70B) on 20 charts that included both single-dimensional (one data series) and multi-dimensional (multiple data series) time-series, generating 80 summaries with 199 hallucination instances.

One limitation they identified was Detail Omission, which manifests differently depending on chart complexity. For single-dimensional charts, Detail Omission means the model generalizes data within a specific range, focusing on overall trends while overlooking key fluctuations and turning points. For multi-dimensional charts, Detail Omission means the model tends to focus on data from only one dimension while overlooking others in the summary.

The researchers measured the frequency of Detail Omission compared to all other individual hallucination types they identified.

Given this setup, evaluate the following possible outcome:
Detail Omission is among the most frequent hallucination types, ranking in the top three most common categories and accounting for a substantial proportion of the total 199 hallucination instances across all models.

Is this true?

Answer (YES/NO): YES